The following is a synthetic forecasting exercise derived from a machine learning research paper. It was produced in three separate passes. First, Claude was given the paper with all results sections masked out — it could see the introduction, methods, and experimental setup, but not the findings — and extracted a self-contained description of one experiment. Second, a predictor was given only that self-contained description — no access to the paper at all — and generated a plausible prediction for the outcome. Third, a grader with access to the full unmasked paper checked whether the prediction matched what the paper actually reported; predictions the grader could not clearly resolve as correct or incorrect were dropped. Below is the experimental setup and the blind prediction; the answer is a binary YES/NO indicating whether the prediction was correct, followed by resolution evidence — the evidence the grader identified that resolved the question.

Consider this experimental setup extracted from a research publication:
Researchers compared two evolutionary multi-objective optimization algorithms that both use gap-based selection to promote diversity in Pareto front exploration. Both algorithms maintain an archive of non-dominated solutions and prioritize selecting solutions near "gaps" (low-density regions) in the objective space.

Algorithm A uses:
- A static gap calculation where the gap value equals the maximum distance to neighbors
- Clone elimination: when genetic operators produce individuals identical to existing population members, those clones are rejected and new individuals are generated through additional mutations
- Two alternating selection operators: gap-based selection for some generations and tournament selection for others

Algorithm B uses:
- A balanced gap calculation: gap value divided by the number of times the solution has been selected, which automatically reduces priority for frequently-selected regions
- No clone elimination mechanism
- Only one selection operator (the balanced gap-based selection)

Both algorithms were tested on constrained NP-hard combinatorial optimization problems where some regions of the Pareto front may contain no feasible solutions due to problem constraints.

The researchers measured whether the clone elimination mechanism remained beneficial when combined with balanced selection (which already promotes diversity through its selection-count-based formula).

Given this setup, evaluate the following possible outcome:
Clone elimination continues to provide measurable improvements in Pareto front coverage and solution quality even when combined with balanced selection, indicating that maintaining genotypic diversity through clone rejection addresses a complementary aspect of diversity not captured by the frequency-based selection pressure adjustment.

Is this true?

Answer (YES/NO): NO